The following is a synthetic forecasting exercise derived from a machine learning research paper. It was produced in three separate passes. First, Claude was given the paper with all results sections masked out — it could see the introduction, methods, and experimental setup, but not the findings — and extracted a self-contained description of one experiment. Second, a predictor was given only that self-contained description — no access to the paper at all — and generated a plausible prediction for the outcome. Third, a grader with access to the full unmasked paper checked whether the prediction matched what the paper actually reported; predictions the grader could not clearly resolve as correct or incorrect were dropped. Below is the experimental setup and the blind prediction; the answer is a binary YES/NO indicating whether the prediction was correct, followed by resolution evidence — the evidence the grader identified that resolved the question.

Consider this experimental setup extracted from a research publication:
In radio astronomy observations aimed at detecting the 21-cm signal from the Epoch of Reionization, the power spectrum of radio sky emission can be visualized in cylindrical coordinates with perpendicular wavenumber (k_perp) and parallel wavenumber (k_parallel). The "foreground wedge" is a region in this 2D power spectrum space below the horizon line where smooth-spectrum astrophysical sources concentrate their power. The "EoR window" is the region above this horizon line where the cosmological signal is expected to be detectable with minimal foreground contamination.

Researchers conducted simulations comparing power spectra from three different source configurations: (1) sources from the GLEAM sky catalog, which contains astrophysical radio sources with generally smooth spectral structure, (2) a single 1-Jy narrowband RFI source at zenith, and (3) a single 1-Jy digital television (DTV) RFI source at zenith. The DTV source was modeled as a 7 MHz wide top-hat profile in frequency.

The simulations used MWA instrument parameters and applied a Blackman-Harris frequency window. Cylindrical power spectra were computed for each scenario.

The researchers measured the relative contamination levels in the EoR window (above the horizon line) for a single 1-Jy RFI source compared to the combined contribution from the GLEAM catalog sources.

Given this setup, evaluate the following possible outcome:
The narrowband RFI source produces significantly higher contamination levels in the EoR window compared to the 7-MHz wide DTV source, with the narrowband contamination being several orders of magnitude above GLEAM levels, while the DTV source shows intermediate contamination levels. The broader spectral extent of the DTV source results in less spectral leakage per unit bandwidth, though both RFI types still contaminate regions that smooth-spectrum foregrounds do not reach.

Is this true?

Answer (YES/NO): NO